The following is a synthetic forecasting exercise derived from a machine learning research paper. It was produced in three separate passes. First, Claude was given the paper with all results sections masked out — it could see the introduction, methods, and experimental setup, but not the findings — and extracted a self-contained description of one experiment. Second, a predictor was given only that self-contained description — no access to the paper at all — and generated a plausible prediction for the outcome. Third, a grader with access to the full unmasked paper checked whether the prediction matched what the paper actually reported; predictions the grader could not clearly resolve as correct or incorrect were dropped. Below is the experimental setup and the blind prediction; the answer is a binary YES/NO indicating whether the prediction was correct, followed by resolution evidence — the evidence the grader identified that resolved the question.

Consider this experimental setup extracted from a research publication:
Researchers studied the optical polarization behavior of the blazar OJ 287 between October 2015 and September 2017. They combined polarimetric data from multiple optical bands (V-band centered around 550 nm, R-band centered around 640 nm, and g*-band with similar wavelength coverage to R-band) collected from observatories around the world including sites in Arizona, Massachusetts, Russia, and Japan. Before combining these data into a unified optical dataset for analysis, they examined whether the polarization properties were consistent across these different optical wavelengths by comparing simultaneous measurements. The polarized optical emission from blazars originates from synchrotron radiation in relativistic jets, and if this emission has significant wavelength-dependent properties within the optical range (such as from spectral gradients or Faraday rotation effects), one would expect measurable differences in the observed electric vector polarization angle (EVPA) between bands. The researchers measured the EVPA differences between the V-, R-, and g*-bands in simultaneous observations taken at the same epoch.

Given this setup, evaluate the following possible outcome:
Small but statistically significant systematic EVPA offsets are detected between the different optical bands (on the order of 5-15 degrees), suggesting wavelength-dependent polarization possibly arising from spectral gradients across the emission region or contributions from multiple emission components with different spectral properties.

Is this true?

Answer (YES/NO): NO